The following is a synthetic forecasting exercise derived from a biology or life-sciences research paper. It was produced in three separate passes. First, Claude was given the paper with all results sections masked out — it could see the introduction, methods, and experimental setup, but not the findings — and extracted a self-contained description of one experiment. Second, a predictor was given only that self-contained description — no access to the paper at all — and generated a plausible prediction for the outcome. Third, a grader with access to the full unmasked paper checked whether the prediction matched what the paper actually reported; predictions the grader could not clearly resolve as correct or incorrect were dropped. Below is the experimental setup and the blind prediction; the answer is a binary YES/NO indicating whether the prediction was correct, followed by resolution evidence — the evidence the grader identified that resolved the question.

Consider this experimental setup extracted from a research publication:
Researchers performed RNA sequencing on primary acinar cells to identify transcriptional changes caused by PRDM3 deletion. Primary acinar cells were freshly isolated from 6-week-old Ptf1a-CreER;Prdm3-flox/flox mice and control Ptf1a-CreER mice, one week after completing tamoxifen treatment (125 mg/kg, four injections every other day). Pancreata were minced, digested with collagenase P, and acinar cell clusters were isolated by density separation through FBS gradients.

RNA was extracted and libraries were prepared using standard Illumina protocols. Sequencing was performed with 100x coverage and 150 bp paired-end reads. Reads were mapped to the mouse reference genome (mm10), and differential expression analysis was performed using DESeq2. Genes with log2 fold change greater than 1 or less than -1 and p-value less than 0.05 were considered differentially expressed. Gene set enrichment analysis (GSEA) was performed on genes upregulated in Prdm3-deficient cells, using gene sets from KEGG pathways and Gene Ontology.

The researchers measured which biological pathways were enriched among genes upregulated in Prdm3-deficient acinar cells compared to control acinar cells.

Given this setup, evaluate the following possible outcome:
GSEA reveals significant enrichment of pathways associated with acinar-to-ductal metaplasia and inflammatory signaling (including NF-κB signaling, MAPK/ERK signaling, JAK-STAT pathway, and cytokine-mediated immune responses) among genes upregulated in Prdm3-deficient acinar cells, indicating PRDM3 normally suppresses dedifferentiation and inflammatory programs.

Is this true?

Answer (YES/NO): NO